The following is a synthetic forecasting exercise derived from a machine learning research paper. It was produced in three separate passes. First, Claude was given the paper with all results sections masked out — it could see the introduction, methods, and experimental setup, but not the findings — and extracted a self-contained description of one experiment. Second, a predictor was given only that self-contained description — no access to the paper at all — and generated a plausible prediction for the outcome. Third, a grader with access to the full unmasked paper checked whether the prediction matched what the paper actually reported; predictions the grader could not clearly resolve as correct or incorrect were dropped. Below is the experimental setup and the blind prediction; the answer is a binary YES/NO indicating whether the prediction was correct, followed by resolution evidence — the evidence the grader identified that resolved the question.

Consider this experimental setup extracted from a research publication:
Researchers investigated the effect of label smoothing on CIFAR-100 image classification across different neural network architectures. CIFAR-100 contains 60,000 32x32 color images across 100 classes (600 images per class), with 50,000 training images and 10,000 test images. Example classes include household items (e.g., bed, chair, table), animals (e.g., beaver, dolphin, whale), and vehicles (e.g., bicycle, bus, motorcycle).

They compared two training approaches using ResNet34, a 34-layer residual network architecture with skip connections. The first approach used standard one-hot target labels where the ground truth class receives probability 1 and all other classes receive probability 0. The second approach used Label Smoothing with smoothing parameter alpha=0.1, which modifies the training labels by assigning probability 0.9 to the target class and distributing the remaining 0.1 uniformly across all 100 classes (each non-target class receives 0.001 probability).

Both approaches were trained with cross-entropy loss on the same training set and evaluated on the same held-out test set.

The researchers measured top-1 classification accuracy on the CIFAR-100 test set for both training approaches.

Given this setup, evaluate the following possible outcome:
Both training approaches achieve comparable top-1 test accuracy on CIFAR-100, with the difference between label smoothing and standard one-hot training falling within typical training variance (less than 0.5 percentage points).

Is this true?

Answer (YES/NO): YES